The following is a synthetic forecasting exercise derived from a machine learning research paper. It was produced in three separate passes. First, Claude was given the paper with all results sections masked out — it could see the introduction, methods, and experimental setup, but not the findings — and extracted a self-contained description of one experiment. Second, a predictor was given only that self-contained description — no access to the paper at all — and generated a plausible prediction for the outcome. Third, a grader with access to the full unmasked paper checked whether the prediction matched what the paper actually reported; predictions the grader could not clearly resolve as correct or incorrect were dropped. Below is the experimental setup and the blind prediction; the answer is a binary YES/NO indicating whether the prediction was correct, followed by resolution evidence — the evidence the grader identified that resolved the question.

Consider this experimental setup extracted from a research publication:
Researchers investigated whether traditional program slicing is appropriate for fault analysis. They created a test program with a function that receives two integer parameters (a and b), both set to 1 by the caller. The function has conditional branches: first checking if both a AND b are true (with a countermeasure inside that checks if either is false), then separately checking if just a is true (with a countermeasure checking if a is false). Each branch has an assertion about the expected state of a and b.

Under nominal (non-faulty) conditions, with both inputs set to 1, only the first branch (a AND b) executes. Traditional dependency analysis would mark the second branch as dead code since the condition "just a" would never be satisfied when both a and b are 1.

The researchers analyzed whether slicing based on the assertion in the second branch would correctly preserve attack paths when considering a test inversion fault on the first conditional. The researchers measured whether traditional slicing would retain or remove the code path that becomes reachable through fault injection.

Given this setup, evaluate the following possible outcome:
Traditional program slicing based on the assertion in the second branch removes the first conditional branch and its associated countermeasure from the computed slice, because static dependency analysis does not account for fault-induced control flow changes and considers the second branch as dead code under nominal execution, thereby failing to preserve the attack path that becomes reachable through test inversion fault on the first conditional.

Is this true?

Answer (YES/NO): NO